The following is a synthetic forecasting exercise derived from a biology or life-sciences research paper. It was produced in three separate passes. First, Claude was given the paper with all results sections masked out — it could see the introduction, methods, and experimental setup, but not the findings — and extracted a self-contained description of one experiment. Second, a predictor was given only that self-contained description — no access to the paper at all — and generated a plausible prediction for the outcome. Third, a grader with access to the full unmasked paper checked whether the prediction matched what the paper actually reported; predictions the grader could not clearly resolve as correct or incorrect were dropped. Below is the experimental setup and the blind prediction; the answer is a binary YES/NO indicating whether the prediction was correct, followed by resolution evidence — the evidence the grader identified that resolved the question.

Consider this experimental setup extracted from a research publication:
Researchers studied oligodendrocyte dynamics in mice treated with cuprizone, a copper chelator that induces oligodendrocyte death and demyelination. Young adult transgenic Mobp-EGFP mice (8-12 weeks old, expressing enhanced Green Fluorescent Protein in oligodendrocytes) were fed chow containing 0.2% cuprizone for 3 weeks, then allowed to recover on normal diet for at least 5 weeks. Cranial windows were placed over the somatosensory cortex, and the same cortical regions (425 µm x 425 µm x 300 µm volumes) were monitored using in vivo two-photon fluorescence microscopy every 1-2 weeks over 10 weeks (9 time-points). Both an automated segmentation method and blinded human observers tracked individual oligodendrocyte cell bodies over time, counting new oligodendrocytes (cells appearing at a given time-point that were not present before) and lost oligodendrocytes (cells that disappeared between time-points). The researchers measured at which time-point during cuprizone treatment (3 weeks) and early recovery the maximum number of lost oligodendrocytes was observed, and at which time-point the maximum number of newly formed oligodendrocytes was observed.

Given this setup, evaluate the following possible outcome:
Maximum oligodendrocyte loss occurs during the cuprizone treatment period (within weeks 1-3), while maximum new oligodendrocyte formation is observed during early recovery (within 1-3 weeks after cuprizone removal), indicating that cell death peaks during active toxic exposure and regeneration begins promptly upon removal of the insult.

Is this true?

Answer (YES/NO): YES